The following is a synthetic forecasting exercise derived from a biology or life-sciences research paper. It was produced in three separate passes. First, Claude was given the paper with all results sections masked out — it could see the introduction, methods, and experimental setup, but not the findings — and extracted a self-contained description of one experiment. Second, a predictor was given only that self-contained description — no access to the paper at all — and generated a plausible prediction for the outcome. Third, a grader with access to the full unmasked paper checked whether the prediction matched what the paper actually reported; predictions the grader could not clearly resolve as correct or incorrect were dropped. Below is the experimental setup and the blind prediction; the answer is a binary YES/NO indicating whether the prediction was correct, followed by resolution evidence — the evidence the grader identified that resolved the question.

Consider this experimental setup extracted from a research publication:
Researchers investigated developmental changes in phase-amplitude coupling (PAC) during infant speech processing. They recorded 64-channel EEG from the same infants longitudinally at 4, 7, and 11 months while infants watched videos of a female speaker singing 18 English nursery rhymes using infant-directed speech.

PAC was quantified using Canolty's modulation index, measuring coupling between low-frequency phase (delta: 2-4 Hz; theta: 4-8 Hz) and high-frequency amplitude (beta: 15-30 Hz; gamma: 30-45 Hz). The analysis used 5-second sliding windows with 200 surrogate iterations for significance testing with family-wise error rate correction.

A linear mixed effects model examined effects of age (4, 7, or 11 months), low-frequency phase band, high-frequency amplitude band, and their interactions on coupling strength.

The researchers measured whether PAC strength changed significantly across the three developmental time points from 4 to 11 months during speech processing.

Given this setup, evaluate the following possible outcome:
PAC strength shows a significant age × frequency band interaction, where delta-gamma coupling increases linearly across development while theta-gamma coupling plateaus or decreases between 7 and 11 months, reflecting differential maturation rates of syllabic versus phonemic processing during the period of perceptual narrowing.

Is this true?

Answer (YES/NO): NO